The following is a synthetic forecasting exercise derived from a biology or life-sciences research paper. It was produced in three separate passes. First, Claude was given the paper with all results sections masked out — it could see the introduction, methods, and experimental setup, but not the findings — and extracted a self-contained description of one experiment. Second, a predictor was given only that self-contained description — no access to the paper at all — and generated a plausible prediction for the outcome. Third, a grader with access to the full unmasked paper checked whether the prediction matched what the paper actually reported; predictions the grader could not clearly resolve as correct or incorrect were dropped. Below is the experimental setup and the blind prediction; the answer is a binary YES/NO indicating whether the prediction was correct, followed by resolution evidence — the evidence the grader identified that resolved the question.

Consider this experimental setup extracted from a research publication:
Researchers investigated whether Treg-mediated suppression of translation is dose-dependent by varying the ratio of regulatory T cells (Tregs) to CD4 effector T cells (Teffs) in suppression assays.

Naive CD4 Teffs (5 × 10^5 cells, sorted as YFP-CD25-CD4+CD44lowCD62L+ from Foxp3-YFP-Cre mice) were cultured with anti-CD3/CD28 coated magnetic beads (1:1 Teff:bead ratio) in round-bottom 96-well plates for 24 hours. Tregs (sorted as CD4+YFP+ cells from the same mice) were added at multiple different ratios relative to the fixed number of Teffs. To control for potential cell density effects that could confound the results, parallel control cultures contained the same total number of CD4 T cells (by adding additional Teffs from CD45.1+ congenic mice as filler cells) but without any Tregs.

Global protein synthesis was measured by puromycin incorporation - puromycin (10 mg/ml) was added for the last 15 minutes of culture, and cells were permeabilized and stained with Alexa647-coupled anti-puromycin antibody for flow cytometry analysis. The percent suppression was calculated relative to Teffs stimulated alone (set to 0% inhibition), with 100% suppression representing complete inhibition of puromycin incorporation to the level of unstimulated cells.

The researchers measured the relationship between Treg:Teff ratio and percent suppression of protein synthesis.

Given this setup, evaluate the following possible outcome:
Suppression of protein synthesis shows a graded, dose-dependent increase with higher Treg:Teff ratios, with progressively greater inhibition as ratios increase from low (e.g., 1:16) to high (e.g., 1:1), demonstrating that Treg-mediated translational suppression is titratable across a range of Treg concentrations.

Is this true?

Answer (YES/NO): YES